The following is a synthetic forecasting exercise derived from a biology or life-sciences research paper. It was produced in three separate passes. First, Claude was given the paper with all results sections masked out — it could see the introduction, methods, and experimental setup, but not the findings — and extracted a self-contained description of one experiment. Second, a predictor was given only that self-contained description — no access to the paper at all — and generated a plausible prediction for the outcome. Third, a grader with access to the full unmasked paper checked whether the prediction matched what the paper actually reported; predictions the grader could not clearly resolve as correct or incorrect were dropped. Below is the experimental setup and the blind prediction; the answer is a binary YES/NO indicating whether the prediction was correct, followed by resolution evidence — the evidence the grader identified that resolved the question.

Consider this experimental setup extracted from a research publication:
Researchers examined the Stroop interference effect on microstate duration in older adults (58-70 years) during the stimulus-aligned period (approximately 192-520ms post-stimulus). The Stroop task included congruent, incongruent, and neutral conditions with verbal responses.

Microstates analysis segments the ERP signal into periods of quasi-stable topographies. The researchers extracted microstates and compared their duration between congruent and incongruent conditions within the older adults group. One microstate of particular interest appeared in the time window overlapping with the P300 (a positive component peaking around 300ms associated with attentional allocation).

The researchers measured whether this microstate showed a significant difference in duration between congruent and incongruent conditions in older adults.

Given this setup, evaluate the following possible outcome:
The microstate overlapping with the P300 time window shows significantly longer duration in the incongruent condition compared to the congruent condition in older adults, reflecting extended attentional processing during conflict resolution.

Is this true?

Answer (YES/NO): YES